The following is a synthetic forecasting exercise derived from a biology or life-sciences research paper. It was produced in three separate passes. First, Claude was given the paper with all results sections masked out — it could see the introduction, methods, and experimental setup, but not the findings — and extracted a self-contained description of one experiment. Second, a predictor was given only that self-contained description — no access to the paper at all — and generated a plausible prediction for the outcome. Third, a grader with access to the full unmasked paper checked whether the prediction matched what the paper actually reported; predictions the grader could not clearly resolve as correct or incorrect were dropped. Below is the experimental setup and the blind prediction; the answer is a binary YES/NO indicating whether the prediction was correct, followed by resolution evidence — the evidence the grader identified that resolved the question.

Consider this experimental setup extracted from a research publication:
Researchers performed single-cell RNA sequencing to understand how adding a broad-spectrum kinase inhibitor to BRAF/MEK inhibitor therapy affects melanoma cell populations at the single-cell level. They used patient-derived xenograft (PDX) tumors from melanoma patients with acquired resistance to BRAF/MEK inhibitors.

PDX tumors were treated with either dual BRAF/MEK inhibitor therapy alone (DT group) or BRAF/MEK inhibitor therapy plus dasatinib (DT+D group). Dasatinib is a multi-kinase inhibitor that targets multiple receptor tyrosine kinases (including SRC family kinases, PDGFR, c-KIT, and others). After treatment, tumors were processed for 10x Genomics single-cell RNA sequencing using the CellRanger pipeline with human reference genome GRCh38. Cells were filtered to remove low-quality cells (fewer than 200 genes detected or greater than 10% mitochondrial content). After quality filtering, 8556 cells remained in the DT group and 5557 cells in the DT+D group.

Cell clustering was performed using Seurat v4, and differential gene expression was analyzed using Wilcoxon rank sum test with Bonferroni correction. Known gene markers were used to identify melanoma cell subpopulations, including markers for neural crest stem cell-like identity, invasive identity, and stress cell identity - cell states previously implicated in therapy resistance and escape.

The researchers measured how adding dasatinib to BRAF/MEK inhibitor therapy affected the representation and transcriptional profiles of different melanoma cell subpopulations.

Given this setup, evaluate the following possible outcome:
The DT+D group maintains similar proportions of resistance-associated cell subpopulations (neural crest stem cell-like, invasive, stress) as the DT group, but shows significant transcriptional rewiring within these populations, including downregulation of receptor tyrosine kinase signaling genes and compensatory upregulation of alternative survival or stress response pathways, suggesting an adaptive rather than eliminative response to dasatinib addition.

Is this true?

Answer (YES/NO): NO